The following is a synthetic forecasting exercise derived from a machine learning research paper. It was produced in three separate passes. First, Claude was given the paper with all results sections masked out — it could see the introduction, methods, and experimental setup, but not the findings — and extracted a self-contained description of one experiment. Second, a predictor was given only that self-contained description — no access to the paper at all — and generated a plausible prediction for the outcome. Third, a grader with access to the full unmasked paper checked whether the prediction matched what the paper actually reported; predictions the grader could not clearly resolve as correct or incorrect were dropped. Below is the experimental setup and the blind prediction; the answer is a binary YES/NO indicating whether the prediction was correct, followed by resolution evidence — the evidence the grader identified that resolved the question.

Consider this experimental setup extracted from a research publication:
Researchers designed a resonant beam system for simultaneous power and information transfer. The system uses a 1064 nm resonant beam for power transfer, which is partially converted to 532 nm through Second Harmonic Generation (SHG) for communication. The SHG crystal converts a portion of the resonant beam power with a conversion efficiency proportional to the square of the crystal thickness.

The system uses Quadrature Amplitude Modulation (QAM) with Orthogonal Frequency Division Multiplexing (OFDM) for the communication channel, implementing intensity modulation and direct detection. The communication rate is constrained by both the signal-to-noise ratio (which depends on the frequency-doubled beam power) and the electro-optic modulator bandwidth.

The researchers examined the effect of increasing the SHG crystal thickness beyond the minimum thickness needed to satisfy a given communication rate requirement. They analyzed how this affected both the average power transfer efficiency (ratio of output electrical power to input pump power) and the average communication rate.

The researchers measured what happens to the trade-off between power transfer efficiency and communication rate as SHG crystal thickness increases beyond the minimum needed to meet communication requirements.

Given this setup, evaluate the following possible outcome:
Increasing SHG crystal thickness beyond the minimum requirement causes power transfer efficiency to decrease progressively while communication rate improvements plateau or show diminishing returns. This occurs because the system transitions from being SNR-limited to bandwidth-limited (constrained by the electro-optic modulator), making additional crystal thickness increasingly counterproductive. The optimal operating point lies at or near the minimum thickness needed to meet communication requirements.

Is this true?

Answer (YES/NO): NO